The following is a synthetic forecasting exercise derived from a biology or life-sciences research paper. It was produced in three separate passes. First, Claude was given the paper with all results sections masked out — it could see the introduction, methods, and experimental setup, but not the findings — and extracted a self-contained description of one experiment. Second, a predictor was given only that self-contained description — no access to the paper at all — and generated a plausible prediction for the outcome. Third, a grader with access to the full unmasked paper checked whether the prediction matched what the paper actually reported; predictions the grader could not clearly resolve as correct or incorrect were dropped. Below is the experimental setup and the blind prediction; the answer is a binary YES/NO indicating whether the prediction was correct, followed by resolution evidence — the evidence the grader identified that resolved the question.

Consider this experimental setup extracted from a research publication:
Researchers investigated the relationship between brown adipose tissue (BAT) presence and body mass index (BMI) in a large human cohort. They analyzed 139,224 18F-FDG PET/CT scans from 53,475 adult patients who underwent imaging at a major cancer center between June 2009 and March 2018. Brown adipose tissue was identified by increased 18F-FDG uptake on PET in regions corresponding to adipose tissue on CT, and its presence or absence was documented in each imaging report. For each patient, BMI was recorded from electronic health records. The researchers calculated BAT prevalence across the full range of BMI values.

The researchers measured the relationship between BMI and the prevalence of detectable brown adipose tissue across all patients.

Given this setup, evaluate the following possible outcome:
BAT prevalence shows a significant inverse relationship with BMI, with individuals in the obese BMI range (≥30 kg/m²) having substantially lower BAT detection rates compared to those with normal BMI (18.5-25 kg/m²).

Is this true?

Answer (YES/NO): YES